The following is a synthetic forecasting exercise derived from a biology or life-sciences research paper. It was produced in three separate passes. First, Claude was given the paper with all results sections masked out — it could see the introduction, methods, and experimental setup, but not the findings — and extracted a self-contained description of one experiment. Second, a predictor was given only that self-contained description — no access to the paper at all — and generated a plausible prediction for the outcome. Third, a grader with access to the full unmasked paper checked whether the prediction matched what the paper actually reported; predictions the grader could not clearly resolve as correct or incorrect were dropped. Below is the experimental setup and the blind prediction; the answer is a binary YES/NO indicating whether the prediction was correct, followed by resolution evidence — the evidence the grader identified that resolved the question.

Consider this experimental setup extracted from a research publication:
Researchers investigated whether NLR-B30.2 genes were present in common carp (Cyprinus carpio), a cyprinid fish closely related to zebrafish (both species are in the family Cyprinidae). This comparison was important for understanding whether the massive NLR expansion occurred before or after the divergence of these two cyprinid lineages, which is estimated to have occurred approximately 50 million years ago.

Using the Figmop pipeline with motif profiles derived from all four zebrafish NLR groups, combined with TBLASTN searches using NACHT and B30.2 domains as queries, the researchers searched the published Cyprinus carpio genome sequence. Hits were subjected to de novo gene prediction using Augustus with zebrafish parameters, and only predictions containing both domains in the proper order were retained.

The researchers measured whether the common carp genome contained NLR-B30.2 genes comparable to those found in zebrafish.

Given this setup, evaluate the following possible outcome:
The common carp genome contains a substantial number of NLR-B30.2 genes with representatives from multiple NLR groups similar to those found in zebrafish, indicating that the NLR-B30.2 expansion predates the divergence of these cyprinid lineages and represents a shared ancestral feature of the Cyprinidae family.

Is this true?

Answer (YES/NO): YES